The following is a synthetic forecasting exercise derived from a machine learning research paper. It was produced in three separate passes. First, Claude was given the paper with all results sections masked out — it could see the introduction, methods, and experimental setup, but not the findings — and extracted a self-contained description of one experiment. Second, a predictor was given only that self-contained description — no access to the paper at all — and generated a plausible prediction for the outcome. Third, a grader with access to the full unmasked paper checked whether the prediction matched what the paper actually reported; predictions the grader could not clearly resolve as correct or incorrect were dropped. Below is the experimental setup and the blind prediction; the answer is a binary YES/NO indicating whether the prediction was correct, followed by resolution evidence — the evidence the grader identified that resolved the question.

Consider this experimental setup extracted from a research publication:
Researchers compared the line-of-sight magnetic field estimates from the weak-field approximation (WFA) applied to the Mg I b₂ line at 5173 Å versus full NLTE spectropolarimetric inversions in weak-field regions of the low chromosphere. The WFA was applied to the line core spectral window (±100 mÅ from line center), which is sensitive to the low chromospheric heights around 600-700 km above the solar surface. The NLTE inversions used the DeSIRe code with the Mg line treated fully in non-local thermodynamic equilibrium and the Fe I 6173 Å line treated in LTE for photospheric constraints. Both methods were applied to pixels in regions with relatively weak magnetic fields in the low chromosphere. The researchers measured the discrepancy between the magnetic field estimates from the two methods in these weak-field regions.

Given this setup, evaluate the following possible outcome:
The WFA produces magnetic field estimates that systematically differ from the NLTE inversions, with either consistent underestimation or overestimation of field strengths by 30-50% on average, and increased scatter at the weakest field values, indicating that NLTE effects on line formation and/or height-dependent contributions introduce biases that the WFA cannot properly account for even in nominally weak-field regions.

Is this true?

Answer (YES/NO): NO